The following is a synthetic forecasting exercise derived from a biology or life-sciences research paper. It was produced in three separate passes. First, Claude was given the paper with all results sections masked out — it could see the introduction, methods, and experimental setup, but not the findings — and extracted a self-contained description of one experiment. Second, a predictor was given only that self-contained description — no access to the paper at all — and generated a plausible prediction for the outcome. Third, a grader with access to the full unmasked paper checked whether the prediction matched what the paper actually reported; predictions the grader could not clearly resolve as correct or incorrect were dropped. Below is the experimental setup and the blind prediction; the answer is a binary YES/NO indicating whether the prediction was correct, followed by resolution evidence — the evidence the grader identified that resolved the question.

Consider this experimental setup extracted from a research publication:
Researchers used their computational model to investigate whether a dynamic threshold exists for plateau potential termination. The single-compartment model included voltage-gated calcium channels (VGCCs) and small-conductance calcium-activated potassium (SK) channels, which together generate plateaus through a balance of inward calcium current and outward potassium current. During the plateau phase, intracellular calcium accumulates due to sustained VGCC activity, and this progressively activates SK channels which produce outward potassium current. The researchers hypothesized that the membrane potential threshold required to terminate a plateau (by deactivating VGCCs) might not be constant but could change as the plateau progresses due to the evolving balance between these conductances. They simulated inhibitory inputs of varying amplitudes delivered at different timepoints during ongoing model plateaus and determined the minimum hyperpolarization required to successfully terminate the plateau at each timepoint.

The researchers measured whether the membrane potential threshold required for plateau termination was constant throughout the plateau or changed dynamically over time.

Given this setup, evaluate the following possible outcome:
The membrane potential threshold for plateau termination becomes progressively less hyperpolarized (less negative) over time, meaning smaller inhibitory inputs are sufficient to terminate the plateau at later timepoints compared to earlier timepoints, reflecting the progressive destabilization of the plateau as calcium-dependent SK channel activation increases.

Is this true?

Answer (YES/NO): YES